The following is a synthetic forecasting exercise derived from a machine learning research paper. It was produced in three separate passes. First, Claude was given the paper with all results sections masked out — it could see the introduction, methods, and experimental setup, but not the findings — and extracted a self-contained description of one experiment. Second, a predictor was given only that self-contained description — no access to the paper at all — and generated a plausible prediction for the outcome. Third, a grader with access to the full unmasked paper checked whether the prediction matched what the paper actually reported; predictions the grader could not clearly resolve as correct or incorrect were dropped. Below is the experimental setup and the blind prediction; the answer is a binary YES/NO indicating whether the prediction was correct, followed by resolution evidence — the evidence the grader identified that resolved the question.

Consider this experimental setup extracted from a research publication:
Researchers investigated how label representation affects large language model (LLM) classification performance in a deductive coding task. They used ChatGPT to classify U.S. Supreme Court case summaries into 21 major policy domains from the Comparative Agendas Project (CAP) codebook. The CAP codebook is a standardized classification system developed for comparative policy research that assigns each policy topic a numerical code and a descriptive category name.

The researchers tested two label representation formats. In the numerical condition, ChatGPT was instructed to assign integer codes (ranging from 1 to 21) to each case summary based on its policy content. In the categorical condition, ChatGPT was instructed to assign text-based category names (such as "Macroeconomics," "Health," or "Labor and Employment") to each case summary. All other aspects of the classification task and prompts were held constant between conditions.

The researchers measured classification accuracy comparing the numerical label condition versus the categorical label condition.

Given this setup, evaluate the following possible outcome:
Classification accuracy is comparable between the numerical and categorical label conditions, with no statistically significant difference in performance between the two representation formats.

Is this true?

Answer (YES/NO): NO